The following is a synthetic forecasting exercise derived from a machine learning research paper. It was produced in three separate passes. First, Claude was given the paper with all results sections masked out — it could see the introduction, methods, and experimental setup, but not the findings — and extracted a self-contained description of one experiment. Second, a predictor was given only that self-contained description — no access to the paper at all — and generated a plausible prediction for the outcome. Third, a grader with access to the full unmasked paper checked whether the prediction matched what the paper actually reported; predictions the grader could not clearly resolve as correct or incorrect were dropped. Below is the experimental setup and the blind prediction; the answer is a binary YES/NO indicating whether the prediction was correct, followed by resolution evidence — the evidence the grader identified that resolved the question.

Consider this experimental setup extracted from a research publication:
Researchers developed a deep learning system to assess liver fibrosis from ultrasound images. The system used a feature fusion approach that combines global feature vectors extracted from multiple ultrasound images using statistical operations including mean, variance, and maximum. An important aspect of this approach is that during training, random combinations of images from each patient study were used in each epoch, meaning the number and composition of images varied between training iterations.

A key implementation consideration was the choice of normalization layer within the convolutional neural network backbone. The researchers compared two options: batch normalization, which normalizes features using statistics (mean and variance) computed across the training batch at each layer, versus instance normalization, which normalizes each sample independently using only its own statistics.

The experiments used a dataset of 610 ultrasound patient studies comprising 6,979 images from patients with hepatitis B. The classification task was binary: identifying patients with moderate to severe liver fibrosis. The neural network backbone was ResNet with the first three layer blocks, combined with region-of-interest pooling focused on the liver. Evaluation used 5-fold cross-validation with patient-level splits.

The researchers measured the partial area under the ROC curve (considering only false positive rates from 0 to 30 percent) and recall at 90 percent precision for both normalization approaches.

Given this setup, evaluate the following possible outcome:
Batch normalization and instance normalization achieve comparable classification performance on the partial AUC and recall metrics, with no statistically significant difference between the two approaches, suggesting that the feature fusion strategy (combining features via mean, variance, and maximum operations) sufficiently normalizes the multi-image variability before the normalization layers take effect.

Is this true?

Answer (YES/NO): NO